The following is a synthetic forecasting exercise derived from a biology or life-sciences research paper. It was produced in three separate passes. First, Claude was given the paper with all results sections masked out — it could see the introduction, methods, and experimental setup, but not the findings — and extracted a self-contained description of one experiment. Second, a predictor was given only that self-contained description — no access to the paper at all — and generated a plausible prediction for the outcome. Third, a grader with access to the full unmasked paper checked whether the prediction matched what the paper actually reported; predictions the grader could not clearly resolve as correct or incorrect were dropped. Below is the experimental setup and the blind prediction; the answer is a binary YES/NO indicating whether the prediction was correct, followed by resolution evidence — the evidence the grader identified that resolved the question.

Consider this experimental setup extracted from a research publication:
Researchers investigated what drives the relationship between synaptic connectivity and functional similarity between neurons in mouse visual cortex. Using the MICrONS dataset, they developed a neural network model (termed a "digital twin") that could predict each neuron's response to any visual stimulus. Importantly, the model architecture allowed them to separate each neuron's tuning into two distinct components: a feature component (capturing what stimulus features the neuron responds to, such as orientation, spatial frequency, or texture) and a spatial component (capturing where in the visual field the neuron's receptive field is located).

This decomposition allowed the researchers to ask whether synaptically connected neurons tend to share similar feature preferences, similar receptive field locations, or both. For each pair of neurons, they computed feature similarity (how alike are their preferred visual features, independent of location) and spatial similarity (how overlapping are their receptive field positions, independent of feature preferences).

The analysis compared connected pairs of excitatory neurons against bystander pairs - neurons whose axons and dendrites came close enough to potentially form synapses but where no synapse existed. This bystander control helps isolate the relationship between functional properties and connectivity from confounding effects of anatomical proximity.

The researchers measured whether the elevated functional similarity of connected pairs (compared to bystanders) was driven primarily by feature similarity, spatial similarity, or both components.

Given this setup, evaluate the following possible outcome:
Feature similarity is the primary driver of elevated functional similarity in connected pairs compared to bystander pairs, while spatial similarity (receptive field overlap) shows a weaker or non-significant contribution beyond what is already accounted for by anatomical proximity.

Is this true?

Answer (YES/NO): YES